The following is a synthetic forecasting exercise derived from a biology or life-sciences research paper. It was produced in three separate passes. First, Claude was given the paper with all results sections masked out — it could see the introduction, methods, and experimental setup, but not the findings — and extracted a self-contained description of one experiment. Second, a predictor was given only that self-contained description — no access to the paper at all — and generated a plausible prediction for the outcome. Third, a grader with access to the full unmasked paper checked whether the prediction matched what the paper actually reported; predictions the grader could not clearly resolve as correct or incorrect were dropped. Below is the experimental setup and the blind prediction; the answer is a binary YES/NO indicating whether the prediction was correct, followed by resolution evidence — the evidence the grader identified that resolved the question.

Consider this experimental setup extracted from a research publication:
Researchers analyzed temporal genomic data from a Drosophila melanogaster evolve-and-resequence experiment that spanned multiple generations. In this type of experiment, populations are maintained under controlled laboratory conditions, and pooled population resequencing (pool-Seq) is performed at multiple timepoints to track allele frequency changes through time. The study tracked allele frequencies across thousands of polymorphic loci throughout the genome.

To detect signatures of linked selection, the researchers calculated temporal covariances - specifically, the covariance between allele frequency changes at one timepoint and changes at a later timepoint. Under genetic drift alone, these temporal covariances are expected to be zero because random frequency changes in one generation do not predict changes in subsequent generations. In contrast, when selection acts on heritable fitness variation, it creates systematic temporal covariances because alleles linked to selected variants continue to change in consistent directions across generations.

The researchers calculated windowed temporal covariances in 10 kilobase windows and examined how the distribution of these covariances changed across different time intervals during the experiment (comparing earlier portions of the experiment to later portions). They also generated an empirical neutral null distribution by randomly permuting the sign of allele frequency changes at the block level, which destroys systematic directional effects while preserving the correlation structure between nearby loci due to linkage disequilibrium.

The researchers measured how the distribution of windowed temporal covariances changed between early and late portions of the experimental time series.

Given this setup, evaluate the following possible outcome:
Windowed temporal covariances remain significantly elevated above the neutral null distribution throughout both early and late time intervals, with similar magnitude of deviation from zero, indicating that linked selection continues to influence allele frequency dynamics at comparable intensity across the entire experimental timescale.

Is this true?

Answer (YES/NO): NO